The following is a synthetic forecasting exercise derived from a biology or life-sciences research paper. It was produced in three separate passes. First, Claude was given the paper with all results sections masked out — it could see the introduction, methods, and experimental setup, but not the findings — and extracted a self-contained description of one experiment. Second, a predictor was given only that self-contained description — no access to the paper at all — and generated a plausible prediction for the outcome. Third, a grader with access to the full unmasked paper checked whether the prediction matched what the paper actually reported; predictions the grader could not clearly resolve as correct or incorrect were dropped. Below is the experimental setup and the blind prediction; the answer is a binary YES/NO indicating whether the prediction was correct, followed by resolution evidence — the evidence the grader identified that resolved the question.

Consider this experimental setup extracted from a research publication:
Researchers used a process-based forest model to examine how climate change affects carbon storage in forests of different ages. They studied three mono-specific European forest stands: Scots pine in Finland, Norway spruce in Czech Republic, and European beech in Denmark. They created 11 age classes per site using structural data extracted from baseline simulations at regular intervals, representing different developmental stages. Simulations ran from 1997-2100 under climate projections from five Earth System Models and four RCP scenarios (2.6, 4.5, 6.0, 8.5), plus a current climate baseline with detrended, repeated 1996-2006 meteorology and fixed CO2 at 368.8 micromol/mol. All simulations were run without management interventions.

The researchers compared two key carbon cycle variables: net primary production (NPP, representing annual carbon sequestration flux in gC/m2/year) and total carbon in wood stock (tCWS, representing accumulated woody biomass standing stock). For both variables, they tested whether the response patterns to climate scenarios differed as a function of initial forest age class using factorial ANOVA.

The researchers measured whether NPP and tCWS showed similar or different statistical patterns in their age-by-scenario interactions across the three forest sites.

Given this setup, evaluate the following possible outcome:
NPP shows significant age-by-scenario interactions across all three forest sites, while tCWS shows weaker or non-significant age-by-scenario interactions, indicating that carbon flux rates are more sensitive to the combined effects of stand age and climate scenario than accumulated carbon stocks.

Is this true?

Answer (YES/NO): NO